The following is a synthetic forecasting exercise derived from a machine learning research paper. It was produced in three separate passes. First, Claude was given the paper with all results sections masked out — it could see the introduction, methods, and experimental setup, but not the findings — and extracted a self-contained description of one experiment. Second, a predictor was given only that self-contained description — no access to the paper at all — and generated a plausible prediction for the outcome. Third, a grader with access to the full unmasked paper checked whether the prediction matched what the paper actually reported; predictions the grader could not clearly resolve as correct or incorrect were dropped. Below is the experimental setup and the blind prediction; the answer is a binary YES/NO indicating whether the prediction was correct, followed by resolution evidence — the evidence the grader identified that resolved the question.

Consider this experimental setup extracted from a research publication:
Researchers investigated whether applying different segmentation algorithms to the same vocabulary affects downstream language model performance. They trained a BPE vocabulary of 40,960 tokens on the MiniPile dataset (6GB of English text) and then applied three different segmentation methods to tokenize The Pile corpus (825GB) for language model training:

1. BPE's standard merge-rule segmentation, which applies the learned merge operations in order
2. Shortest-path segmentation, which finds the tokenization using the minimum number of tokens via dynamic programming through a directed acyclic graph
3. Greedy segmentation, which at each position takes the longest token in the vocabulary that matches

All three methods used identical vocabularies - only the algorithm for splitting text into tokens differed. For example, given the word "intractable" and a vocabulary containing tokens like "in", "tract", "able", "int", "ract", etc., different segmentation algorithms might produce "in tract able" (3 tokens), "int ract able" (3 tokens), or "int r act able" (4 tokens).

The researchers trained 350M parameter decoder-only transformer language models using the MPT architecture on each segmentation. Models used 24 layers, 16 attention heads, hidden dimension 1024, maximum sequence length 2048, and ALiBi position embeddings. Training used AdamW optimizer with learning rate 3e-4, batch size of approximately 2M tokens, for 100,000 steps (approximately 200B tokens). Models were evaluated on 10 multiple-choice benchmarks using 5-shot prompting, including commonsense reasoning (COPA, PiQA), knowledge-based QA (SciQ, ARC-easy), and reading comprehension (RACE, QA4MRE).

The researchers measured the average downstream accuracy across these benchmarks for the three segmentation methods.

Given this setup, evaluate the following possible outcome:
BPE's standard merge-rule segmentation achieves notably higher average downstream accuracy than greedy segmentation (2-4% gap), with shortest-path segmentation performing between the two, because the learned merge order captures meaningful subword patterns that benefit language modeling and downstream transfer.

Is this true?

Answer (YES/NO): NO